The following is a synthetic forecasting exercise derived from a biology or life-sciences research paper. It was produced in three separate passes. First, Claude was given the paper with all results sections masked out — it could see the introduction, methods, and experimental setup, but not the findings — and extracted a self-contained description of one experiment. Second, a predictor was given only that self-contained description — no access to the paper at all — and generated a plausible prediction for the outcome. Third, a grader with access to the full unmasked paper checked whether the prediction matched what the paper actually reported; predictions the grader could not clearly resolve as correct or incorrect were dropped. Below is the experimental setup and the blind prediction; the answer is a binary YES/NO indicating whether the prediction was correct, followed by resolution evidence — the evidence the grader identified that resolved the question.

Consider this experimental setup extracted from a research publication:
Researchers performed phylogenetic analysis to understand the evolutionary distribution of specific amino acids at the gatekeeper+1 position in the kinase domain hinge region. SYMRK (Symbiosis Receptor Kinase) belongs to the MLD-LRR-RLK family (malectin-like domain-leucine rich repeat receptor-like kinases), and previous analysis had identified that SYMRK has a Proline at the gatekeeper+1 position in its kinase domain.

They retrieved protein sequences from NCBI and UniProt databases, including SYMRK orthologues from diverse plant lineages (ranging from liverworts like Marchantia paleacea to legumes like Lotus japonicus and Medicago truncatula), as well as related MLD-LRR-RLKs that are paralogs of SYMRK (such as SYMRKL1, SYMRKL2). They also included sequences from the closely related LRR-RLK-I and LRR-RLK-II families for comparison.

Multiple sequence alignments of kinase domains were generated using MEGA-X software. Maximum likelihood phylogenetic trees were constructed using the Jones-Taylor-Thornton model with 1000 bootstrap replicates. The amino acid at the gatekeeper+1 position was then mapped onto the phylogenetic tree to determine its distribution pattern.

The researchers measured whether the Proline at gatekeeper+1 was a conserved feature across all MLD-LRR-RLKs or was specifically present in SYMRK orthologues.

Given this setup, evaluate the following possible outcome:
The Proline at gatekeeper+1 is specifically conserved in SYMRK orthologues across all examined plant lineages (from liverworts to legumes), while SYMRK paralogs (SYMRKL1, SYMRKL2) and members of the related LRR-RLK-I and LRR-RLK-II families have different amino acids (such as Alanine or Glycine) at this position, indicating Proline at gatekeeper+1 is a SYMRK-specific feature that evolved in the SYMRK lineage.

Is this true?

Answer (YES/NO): NO